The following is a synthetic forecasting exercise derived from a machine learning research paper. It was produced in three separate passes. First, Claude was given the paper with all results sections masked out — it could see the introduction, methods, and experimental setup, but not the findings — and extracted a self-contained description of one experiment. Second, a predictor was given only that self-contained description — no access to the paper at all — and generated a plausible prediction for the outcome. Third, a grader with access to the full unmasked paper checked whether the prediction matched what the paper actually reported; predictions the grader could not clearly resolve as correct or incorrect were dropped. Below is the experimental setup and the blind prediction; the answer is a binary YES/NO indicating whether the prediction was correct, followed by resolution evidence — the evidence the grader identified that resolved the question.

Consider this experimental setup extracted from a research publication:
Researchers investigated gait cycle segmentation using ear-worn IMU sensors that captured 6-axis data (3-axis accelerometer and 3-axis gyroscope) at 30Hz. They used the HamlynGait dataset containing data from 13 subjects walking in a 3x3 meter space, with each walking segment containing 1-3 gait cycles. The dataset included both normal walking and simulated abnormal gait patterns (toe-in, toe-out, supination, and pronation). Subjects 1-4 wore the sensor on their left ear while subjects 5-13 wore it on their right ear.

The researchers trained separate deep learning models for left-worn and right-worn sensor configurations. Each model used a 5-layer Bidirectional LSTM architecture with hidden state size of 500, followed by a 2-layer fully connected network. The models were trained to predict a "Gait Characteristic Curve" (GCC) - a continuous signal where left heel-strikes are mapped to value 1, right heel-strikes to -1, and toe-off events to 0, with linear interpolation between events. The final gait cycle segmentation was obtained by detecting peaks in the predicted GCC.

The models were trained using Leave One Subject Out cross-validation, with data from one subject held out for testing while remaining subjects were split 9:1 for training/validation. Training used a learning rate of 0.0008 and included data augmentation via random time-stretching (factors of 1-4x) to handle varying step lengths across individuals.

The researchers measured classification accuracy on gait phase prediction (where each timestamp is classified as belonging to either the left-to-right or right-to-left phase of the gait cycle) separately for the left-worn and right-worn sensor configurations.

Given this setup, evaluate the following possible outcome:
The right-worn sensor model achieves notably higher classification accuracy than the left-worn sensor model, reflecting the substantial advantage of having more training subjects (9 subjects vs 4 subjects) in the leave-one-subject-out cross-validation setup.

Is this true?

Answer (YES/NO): NO